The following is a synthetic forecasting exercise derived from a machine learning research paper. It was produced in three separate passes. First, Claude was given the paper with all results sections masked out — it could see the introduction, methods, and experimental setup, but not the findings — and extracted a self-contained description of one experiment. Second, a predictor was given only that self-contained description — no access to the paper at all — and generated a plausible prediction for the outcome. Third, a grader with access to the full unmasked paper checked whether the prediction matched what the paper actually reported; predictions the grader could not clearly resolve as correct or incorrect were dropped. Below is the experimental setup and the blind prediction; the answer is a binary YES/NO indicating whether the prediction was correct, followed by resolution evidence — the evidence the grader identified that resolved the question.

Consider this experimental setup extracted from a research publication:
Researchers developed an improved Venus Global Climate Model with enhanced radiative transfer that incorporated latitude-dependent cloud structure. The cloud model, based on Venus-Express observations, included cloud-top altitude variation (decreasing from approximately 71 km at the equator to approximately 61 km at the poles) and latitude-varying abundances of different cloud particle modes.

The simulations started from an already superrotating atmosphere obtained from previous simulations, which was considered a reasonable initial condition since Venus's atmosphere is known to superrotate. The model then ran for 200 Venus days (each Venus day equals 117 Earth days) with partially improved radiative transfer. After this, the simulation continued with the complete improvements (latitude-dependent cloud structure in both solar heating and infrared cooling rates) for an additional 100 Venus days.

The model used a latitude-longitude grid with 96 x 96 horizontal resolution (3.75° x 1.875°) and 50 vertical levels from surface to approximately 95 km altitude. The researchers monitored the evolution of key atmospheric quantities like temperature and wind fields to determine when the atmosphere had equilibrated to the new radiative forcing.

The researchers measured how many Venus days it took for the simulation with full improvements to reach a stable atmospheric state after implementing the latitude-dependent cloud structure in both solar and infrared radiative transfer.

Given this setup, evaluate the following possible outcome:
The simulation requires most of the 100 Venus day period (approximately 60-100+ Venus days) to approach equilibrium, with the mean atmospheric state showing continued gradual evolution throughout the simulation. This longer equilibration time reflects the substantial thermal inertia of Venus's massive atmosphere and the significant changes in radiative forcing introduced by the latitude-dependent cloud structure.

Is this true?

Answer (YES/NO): NO